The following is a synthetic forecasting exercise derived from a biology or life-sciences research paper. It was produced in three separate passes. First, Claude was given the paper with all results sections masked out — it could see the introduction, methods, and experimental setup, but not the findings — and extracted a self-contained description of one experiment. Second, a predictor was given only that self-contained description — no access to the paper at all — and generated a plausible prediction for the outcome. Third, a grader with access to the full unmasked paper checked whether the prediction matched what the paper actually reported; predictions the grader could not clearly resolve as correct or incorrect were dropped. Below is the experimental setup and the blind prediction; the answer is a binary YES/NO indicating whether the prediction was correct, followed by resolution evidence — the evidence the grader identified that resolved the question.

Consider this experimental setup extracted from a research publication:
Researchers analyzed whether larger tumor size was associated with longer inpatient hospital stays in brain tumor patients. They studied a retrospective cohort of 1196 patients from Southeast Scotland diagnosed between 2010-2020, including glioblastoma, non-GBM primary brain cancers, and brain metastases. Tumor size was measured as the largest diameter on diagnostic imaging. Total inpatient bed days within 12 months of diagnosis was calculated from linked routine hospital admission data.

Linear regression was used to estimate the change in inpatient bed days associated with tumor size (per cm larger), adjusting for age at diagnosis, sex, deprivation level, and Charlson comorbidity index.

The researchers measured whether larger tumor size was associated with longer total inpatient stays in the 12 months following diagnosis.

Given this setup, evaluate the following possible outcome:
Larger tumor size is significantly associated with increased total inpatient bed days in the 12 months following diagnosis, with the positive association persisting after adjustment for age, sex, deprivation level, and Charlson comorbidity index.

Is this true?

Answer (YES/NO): YES